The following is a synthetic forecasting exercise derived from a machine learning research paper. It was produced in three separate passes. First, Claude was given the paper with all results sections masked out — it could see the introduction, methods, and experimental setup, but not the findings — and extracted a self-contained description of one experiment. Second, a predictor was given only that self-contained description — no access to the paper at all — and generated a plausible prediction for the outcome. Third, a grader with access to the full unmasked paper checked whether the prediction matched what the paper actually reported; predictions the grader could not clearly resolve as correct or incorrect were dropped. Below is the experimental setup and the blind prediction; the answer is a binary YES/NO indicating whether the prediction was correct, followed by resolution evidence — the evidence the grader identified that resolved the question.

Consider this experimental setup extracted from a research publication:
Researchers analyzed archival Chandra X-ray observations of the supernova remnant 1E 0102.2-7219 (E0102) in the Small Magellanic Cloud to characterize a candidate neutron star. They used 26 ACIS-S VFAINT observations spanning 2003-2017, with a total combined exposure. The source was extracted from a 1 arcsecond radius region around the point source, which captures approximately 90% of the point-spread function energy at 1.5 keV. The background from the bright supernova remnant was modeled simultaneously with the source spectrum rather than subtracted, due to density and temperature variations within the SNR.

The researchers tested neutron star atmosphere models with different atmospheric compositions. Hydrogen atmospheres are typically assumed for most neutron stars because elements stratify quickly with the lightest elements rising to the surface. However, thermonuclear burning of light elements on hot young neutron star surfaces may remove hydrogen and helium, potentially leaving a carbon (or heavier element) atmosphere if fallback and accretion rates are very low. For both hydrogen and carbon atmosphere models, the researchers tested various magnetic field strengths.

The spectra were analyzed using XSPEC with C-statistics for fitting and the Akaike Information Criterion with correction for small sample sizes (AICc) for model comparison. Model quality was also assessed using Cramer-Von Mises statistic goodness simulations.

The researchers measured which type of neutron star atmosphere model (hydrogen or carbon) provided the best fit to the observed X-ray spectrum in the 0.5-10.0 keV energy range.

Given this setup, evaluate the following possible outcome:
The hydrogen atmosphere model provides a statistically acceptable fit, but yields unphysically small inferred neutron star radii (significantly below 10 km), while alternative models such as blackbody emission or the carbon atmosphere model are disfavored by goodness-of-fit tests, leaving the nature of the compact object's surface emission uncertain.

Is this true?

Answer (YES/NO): NO